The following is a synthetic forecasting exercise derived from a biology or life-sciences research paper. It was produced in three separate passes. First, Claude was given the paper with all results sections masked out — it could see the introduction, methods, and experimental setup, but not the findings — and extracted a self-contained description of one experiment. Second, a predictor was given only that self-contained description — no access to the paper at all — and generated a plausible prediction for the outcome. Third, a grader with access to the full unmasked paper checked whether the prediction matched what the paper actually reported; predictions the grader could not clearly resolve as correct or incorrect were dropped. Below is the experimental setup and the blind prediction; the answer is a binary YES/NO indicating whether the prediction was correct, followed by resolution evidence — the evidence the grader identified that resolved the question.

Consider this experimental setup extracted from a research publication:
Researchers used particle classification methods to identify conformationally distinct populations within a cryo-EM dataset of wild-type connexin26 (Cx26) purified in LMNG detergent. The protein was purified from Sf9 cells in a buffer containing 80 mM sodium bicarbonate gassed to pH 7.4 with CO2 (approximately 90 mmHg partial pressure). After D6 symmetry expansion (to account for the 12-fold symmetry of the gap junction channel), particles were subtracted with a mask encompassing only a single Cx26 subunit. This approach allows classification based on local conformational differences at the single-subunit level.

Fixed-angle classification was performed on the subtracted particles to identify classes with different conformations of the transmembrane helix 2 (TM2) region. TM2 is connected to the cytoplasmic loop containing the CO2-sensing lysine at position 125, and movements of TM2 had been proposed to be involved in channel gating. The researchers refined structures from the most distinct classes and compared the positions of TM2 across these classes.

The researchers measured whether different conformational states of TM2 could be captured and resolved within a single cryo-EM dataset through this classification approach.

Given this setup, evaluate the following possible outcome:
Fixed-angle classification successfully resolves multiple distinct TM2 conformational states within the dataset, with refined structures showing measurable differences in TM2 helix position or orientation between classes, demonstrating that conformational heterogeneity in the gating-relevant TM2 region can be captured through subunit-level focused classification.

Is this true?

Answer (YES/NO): YES